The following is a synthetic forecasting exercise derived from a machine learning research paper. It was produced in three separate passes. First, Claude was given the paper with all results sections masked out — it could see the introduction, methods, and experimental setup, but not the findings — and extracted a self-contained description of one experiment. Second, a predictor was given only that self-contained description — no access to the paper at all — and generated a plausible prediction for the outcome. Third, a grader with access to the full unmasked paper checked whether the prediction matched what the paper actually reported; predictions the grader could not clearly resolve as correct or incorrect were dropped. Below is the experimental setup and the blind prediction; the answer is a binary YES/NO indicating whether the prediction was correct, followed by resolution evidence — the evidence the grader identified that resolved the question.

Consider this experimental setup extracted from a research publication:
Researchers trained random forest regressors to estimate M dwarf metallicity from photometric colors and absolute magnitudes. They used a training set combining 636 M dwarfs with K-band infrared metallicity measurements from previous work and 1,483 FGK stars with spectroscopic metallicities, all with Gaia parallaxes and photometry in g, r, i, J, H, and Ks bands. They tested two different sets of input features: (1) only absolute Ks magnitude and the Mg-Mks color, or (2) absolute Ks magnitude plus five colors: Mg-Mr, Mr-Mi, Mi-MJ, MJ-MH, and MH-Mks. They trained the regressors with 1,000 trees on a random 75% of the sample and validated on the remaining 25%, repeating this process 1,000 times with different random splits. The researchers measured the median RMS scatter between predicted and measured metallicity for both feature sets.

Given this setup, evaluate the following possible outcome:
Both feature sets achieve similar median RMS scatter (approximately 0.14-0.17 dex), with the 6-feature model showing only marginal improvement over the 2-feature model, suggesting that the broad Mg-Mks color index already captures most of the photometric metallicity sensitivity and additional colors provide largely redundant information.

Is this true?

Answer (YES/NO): NO